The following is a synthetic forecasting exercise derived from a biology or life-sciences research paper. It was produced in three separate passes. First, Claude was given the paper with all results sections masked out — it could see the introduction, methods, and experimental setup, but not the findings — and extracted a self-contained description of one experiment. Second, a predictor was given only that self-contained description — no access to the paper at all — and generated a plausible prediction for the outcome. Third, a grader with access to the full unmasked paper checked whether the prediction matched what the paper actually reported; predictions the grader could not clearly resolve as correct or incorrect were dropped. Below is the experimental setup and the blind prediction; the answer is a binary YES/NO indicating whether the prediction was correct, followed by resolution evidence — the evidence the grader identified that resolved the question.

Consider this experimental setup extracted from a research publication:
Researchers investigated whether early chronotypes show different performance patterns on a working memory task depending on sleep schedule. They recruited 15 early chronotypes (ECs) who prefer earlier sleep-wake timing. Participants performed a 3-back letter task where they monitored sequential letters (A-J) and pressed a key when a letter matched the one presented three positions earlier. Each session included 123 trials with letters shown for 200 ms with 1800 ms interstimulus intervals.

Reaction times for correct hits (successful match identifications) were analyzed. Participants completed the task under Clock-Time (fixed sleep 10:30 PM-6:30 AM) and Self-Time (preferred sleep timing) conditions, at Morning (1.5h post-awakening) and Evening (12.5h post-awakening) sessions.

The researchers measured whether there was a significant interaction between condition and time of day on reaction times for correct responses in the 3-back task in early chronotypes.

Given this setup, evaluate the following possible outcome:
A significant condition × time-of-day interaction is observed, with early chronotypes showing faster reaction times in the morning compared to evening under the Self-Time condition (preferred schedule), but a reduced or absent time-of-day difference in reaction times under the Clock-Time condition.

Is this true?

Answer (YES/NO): NO